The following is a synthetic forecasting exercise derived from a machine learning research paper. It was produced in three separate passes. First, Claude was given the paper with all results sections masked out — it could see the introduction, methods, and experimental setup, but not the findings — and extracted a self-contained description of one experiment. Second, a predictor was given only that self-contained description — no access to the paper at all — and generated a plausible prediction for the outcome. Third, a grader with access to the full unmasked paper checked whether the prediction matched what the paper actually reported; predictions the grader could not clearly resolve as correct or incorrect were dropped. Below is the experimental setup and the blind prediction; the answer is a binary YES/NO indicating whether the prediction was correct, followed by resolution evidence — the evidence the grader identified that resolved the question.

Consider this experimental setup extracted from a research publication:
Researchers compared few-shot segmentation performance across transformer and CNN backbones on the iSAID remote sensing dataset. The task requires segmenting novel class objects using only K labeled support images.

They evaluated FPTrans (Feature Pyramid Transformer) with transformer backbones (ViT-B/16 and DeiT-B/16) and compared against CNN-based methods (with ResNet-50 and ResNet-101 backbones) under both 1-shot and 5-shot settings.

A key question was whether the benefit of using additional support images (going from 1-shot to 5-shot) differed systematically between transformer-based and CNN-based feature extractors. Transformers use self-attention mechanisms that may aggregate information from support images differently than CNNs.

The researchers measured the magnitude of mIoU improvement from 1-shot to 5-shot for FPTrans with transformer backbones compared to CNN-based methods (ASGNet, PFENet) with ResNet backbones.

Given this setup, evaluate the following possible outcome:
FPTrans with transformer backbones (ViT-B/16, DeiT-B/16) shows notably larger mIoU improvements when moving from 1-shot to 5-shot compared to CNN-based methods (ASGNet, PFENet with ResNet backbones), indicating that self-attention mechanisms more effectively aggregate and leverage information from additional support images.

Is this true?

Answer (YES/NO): YES